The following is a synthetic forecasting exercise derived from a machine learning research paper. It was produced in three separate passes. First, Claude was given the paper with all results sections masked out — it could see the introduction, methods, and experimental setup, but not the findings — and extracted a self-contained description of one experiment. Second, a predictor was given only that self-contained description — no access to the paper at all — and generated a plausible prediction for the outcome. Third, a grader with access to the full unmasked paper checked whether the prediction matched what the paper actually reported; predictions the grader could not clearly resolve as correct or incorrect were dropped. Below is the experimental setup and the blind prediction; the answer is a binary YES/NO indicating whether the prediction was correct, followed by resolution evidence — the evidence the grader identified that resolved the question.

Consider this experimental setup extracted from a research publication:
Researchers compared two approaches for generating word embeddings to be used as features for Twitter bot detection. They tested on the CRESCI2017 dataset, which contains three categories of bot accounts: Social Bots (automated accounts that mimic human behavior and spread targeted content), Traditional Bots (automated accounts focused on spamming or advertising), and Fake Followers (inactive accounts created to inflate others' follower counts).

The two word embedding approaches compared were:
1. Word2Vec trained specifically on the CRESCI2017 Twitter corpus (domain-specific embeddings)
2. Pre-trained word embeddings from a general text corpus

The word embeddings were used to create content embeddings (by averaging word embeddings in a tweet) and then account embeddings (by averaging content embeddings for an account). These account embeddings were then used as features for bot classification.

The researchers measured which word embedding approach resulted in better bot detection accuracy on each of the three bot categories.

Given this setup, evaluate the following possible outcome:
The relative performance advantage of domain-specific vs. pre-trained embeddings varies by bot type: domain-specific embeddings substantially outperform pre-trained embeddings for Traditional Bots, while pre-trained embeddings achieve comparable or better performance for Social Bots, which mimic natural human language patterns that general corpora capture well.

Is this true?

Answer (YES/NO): NO